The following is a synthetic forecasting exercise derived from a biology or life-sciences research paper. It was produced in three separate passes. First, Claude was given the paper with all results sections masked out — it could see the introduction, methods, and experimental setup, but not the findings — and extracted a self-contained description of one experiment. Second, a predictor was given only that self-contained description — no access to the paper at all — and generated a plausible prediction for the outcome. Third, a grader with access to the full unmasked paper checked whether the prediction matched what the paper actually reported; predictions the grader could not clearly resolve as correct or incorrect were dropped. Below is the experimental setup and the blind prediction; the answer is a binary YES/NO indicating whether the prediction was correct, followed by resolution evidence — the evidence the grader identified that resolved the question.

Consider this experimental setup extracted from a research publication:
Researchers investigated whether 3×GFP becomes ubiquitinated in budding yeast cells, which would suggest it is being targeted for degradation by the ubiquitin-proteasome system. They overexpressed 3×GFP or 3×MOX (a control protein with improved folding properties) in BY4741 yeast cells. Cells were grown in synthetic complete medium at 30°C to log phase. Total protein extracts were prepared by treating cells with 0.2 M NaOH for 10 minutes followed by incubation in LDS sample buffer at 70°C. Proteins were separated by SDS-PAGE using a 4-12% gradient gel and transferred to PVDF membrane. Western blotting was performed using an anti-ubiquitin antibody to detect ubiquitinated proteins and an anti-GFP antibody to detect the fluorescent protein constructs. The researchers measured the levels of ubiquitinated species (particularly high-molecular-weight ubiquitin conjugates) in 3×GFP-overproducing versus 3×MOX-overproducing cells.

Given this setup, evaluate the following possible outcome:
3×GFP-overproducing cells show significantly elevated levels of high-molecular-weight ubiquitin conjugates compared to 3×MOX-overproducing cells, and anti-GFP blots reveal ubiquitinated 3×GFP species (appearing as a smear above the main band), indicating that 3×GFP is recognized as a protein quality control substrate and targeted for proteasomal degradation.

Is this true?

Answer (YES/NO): YES